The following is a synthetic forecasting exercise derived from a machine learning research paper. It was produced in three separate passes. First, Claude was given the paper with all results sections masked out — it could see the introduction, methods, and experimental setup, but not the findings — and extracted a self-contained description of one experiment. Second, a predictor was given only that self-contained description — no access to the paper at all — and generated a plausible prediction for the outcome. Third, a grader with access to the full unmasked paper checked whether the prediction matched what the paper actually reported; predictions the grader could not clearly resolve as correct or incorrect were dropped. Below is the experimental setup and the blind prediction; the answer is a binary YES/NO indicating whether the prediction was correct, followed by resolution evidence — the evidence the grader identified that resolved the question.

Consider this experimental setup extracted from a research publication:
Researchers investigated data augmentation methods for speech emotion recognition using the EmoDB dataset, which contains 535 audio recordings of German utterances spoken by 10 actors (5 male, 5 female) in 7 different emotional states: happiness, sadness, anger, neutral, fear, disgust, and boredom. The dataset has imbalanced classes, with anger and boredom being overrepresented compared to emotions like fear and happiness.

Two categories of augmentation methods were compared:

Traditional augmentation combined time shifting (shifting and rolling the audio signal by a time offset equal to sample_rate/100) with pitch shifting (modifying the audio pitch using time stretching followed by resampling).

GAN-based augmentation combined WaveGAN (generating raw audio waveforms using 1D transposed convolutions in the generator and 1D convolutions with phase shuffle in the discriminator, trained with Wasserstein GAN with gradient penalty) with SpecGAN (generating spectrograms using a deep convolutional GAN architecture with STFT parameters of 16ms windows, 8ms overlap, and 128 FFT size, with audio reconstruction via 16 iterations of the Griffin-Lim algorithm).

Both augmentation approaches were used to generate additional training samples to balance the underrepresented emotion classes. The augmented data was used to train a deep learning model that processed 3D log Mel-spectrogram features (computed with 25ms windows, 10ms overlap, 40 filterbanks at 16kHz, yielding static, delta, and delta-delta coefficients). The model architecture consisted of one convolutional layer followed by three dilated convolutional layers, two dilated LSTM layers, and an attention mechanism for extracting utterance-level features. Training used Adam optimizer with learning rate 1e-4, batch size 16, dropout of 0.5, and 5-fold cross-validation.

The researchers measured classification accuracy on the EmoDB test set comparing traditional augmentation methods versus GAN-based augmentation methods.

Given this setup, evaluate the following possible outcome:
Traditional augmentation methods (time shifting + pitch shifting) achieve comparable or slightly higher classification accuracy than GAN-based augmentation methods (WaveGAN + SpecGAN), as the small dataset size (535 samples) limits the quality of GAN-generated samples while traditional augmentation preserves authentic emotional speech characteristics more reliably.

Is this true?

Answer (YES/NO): NO